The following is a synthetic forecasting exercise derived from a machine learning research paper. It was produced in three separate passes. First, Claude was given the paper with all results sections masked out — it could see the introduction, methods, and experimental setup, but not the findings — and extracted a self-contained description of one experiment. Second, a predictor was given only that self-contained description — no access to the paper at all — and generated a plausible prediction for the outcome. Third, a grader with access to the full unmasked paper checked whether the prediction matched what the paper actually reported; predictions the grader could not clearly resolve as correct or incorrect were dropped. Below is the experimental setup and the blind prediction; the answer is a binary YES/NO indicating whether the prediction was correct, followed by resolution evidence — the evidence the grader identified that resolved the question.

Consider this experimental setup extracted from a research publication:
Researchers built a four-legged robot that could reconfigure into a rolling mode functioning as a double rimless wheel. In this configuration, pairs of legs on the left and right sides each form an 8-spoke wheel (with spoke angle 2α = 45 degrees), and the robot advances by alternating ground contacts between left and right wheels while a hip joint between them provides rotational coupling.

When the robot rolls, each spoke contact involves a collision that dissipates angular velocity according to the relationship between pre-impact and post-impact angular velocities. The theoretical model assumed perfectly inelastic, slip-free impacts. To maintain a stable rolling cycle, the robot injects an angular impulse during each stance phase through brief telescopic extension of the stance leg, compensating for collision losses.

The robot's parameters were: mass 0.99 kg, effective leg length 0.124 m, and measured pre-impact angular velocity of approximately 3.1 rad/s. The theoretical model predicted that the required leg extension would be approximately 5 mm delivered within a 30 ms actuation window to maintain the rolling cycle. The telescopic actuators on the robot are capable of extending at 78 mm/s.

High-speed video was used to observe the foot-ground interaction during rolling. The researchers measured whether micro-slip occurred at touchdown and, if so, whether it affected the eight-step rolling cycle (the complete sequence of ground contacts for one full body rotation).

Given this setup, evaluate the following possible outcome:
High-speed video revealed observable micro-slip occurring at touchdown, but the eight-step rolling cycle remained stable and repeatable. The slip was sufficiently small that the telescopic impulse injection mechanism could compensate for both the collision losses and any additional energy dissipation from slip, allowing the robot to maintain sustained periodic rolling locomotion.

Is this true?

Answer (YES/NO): YES